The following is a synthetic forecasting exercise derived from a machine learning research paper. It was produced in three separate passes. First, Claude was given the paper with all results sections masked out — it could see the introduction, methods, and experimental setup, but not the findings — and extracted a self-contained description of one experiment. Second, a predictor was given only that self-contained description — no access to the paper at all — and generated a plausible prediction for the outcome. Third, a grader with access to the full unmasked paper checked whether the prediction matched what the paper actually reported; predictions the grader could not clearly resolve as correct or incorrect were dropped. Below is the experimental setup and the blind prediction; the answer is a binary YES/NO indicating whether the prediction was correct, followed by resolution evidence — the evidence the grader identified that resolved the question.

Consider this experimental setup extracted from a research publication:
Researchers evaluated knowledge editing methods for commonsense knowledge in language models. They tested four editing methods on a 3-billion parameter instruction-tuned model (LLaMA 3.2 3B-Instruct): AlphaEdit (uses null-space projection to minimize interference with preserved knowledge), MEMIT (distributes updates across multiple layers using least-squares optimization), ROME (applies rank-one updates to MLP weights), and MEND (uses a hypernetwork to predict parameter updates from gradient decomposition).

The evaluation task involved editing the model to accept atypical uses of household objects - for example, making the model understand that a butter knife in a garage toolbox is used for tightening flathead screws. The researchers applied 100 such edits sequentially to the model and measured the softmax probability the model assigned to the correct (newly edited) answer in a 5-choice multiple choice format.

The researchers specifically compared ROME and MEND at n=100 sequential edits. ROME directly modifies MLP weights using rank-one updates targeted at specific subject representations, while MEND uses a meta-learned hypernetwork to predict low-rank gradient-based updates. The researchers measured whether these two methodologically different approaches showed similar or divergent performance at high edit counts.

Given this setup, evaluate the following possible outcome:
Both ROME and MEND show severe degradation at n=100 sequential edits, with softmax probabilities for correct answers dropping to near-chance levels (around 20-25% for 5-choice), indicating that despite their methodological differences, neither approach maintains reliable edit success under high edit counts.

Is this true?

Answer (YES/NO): YES